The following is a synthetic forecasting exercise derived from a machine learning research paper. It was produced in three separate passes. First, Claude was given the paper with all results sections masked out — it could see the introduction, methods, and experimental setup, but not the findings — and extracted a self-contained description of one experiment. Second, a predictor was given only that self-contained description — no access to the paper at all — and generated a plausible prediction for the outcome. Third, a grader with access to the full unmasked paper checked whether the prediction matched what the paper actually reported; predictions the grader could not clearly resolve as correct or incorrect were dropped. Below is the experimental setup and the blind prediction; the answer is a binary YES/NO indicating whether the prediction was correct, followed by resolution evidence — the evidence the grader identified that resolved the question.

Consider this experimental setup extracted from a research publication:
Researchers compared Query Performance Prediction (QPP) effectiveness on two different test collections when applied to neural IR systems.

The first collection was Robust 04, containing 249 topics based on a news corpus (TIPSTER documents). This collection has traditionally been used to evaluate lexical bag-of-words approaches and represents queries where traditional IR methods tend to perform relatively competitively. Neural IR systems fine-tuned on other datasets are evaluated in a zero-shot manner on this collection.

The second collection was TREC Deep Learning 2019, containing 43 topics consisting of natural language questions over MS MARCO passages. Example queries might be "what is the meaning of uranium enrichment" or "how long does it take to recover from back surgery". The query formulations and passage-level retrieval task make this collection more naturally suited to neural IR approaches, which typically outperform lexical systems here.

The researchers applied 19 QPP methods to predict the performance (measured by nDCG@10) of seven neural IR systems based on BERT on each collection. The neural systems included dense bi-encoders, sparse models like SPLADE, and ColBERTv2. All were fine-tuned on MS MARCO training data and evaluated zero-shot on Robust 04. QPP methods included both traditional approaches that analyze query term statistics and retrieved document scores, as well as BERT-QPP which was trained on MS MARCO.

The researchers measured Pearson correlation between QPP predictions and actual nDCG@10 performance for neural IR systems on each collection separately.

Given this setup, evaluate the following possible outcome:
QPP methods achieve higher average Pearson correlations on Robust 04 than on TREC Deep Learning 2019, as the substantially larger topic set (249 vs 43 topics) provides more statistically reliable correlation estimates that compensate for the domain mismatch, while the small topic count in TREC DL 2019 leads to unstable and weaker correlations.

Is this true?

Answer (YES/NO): NO